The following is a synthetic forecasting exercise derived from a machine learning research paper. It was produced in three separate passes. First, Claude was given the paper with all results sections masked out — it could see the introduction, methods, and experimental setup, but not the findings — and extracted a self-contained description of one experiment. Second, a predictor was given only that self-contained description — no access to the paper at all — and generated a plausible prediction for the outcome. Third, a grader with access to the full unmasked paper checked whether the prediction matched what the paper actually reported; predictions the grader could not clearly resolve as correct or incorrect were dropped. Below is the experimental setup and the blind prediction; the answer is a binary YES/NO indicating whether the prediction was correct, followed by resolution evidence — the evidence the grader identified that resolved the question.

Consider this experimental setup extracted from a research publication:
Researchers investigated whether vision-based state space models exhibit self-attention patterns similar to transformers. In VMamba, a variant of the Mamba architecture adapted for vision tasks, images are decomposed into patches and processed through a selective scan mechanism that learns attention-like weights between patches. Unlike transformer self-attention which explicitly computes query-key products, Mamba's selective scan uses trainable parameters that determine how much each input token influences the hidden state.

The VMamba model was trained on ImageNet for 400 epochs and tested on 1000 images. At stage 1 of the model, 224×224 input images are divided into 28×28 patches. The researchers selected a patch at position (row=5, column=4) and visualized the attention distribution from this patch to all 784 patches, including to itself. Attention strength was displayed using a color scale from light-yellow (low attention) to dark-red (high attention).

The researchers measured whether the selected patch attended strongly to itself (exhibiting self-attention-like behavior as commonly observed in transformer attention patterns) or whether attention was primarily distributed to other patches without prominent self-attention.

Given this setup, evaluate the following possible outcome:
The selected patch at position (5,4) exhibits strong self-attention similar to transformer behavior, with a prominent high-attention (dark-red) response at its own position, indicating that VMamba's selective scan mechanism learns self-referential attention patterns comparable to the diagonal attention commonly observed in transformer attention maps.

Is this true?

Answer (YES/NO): YES